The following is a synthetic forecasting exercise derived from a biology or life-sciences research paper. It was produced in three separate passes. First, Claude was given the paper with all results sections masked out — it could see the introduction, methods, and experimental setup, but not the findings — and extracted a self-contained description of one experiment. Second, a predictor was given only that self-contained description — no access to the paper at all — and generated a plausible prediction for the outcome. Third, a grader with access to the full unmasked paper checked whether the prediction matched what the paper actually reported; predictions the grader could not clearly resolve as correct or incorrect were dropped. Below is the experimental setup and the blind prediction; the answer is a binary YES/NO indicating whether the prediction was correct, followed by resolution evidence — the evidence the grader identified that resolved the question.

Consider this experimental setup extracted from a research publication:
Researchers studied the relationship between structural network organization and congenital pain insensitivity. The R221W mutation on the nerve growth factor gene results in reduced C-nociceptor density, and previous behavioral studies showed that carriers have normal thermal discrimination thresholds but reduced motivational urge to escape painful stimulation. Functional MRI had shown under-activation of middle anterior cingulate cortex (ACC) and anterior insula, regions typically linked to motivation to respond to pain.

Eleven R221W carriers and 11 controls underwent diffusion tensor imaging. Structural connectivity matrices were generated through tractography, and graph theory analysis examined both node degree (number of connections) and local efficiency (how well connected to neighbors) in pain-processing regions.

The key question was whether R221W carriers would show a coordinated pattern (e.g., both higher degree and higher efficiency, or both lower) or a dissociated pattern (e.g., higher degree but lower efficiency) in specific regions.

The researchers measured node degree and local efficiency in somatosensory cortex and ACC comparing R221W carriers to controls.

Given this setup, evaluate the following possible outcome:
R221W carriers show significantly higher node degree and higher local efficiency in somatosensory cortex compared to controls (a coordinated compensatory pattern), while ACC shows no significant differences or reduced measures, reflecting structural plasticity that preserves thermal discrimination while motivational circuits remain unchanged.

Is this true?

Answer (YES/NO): NO